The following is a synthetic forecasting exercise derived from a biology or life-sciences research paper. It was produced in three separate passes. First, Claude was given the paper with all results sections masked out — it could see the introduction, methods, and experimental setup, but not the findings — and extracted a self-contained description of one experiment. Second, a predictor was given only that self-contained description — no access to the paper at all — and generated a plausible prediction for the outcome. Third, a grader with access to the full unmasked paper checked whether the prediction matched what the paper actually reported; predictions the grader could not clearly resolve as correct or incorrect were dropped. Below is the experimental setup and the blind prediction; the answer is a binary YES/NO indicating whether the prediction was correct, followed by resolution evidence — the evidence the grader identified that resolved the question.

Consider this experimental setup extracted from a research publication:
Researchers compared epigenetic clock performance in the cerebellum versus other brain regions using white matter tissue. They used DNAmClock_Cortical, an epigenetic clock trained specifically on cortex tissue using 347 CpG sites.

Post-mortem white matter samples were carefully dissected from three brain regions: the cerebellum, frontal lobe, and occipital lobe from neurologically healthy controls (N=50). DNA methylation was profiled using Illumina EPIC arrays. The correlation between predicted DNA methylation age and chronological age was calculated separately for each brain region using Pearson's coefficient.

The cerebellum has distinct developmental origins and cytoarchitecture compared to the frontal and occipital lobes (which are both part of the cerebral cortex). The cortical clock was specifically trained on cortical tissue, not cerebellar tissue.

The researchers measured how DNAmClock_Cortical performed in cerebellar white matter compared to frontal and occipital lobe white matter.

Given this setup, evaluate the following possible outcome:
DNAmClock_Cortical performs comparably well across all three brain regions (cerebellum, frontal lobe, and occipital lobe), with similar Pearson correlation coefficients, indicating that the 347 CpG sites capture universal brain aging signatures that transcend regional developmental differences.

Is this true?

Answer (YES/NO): NO